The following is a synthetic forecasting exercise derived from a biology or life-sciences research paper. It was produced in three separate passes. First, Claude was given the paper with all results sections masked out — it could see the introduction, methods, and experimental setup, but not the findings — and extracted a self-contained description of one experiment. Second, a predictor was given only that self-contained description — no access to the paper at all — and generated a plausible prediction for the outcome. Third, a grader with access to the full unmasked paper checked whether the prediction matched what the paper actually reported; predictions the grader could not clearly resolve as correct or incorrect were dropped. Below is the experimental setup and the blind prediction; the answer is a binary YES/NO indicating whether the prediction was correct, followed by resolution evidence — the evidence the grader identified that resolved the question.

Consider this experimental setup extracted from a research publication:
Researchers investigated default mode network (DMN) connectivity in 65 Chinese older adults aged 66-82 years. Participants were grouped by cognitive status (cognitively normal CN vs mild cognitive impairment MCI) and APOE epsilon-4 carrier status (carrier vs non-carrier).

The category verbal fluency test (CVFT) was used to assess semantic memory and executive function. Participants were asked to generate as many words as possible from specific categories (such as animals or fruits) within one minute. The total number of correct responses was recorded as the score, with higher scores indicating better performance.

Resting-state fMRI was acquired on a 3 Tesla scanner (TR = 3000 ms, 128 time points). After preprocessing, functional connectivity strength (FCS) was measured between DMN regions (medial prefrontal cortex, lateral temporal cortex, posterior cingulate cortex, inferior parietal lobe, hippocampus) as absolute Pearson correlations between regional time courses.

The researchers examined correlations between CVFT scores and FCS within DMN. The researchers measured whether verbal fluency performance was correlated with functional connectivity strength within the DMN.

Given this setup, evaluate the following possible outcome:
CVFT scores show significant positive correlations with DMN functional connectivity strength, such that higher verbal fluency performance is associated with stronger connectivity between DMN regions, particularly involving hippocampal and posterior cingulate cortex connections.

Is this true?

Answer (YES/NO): NO